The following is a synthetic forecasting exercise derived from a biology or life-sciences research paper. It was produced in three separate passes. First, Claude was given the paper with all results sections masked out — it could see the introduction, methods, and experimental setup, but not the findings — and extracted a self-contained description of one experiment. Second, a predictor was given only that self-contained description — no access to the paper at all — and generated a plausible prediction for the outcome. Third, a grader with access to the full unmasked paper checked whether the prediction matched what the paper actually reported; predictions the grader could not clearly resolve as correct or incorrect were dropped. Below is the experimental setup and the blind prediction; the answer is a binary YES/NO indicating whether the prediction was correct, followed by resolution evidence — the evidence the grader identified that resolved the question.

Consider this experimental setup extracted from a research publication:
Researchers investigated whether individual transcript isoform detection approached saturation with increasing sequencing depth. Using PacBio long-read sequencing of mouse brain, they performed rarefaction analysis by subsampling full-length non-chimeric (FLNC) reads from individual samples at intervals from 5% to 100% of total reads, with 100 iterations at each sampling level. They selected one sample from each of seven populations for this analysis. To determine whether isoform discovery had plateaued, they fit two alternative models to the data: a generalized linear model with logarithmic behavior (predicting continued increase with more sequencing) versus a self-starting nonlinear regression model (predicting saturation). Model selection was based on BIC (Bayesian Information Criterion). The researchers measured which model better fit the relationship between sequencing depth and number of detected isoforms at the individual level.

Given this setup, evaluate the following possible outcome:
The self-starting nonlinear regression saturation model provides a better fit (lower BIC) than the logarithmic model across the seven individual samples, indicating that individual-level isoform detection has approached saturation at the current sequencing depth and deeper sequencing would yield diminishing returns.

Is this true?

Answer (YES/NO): YES